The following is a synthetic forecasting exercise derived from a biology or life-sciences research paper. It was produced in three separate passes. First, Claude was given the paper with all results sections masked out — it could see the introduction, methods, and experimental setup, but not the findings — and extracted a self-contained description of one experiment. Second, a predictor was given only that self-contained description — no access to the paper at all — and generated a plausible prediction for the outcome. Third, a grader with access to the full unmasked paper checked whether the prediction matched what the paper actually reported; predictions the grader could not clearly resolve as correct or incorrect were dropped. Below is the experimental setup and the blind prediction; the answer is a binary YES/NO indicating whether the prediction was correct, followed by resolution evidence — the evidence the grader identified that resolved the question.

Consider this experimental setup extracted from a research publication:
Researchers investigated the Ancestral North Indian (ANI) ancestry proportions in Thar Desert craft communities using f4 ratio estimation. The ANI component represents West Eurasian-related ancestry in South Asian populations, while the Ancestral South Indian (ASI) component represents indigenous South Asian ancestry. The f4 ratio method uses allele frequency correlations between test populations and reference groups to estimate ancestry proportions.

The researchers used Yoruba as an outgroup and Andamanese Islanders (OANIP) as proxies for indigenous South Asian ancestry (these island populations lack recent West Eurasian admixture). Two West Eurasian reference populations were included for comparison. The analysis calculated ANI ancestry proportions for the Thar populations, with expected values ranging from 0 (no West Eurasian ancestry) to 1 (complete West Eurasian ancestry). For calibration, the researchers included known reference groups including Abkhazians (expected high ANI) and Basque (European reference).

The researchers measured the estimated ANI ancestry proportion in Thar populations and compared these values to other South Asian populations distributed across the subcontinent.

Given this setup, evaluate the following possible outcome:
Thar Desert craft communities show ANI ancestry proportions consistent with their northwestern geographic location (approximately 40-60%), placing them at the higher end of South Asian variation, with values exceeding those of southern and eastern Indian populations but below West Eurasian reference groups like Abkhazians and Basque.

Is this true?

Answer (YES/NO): NO